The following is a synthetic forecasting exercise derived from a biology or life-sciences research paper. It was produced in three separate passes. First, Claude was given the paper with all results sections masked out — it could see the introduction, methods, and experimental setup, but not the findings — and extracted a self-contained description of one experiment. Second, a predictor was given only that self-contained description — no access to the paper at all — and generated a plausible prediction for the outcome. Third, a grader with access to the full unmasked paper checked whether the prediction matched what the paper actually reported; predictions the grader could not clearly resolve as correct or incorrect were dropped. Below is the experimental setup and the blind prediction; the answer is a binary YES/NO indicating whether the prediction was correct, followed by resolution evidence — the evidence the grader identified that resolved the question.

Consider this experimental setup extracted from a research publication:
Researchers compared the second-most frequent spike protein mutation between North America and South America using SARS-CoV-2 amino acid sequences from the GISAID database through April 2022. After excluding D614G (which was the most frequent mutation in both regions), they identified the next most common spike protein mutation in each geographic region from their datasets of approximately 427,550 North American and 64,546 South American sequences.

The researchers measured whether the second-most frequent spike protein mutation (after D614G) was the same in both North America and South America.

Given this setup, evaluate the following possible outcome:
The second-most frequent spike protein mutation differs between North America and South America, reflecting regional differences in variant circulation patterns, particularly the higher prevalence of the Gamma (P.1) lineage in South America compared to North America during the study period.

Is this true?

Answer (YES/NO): YES